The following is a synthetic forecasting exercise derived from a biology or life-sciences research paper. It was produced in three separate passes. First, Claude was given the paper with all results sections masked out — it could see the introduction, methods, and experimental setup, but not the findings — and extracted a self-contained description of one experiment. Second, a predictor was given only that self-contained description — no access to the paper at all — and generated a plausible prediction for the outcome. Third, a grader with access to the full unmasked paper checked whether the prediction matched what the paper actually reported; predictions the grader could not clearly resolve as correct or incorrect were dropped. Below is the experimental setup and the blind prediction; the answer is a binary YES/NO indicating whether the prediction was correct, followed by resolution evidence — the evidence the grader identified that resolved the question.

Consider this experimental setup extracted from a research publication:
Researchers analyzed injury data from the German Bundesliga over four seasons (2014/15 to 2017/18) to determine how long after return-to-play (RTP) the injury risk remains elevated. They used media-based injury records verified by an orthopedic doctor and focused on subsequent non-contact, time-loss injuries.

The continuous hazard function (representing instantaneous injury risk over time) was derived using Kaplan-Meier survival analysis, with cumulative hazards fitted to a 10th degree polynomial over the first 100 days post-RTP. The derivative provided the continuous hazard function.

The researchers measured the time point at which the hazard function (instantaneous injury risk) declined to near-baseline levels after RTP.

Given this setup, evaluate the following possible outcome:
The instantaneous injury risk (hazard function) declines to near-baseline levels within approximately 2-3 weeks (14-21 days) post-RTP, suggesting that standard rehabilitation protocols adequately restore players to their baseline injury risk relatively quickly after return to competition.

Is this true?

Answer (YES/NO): NO